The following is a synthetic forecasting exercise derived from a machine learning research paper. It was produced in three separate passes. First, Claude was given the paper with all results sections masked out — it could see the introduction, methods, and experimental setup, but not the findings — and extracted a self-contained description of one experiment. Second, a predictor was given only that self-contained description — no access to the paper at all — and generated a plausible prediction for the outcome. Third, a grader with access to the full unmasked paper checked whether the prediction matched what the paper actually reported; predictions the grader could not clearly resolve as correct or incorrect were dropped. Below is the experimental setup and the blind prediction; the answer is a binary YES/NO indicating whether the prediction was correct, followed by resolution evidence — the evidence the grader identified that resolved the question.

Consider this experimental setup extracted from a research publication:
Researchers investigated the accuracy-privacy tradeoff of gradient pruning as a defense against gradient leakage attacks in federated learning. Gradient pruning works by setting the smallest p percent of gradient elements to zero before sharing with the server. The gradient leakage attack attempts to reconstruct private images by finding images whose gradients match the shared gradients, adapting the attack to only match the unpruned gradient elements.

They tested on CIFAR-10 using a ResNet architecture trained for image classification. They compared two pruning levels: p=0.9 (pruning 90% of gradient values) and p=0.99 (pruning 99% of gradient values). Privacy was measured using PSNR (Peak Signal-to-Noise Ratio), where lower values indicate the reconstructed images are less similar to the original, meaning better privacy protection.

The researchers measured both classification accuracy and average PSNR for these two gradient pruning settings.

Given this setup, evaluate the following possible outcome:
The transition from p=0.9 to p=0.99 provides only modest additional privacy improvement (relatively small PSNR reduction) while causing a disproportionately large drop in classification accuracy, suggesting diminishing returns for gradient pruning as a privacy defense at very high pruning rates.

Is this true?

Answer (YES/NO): NO